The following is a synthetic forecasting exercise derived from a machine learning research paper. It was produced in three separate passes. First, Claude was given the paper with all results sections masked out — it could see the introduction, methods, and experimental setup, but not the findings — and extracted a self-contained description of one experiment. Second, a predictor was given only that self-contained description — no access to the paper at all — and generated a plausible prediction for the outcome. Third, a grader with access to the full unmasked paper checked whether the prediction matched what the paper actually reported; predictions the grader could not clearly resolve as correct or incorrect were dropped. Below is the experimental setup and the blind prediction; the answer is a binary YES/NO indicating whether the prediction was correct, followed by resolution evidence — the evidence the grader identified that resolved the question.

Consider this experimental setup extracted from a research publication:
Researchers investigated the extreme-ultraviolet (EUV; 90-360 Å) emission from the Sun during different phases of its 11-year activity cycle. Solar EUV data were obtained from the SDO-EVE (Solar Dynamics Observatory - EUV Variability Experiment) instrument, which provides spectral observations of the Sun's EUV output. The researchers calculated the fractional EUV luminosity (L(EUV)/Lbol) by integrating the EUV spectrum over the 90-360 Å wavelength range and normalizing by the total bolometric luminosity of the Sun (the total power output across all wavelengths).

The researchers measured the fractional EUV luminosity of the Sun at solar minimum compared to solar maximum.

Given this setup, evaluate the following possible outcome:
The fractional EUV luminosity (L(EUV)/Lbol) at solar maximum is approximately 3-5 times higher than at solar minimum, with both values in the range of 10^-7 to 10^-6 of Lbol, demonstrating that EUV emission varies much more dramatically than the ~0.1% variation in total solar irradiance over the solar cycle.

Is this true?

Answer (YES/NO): NO